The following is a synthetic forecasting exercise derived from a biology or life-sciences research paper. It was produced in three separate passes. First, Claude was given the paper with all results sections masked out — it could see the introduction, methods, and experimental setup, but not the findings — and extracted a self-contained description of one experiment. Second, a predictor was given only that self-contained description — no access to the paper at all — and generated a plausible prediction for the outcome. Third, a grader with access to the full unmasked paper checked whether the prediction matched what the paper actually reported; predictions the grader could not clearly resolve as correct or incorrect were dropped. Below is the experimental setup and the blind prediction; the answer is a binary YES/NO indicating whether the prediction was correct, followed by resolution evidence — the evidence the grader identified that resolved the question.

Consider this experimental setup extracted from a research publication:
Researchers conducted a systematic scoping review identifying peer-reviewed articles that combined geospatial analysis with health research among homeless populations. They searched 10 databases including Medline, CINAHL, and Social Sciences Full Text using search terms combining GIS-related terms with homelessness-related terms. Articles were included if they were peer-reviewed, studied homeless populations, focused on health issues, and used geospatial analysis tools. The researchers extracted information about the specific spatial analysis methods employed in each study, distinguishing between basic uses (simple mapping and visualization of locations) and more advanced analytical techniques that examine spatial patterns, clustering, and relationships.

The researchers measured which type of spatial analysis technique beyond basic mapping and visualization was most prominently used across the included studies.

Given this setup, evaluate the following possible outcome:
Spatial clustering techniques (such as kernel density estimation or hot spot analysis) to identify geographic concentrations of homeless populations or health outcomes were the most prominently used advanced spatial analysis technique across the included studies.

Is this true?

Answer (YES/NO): YES